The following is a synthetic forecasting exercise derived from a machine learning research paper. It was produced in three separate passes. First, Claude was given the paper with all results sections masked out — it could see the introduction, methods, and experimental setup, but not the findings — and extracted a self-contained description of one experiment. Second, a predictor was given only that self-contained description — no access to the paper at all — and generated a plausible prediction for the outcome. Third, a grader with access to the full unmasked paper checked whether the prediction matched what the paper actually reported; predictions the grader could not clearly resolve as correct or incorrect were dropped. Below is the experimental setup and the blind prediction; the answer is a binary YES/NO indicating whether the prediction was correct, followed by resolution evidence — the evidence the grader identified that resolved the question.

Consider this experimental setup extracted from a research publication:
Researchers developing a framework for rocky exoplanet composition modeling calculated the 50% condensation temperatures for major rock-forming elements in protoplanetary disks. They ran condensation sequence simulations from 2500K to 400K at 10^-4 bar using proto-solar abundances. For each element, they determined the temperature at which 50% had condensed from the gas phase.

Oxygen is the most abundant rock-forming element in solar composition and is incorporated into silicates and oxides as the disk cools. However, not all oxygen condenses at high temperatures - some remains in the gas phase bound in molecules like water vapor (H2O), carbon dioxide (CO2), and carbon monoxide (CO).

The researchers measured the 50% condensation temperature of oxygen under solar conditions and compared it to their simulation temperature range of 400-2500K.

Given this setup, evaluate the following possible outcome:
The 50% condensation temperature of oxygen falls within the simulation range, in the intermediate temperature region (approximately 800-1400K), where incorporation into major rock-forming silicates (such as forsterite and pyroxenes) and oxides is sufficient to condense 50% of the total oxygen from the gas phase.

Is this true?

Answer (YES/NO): NO